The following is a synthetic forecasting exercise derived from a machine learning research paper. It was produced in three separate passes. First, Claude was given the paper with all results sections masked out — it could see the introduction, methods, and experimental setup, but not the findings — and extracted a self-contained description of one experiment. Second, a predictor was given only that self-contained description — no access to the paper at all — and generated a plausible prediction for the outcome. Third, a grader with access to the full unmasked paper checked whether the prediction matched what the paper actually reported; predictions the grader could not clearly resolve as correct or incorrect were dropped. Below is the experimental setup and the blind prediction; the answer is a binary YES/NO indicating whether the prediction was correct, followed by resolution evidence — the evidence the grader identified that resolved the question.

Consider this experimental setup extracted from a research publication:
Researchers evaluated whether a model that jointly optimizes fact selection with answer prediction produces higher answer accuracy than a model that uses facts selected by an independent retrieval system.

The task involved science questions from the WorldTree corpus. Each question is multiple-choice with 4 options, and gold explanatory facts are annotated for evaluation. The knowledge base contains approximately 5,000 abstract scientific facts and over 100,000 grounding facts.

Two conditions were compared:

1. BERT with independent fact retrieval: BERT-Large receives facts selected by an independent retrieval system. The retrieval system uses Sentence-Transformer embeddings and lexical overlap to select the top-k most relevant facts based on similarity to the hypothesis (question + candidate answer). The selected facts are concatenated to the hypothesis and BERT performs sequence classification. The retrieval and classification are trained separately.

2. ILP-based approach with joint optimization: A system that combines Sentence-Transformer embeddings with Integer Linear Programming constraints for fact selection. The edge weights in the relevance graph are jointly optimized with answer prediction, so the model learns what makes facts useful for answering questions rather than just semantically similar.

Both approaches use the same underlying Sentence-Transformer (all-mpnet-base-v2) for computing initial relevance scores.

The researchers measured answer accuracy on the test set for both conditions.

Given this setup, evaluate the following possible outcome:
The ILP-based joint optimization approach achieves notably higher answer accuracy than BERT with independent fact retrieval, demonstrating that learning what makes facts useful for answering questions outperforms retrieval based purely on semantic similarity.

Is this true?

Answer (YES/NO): YES